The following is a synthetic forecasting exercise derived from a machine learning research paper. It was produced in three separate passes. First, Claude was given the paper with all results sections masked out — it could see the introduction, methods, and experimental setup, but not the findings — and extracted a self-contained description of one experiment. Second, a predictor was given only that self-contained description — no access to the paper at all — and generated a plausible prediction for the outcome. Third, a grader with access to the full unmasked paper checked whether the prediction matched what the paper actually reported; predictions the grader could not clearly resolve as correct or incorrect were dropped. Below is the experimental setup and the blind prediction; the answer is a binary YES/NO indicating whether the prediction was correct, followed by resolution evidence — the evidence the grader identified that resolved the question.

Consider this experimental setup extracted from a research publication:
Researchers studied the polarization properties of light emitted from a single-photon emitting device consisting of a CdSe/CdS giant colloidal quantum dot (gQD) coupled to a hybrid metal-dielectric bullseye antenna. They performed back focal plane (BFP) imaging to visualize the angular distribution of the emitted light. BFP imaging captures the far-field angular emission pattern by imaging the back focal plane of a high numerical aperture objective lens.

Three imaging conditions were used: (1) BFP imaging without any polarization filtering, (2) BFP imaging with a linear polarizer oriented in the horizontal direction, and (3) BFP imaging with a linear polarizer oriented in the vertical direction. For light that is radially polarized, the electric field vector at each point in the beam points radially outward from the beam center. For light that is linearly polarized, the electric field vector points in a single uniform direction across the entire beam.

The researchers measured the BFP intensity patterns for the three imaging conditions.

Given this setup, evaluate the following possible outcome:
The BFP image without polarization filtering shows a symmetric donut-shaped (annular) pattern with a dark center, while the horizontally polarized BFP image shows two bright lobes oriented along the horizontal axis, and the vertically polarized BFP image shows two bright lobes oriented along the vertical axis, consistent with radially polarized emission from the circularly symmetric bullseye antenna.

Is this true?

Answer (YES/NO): NO